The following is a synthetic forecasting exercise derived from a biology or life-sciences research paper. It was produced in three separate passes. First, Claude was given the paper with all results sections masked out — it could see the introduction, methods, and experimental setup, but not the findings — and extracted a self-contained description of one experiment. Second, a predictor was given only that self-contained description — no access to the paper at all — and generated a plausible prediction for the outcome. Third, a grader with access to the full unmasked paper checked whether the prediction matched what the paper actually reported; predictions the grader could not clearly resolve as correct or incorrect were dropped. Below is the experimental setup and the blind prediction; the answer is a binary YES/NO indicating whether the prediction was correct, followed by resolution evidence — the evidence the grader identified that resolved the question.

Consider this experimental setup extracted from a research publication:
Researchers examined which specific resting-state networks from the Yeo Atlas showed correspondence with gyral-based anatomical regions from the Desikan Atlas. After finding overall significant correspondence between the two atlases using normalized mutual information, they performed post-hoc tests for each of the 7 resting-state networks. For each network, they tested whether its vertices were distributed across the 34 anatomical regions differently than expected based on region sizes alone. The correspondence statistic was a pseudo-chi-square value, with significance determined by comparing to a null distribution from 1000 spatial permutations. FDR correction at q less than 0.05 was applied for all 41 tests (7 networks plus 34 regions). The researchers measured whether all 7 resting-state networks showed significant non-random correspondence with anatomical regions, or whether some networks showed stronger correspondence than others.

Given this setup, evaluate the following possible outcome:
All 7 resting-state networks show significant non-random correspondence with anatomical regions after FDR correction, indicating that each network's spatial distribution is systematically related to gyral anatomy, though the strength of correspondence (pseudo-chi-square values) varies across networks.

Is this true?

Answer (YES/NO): NO